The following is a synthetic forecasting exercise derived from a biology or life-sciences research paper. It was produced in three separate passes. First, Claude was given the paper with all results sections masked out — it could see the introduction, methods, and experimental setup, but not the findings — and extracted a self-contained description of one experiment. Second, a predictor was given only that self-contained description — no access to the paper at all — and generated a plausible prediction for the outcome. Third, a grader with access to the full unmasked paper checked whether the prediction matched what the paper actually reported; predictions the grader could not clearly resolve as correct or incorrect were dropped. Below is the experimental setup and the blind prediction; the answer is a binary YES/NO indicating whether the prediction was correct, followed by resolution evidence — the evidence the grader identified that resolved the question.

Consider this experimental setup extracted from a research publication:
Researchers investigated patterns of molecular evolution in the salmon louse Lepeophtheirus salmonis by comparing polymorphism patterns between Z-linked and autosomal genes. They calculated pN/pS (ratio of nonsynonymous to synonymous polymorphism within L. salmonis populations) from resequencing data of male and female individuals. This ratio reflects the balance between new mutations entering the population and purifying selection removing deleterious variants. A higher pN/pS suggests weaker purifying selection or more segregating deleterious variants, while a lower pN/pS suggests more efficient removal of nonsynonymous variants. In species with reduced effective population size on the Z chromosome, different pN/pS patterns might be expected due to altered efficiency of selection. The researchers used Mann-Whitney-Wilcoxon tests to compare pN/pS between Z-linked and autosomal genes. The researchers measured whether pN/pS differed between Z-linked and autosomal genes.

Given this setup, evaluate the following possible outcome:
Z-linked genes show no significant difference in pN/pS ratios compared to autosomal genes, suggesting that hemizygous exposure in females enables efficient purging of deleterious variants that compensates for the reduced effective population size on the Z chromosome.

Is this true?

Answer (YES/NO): NO